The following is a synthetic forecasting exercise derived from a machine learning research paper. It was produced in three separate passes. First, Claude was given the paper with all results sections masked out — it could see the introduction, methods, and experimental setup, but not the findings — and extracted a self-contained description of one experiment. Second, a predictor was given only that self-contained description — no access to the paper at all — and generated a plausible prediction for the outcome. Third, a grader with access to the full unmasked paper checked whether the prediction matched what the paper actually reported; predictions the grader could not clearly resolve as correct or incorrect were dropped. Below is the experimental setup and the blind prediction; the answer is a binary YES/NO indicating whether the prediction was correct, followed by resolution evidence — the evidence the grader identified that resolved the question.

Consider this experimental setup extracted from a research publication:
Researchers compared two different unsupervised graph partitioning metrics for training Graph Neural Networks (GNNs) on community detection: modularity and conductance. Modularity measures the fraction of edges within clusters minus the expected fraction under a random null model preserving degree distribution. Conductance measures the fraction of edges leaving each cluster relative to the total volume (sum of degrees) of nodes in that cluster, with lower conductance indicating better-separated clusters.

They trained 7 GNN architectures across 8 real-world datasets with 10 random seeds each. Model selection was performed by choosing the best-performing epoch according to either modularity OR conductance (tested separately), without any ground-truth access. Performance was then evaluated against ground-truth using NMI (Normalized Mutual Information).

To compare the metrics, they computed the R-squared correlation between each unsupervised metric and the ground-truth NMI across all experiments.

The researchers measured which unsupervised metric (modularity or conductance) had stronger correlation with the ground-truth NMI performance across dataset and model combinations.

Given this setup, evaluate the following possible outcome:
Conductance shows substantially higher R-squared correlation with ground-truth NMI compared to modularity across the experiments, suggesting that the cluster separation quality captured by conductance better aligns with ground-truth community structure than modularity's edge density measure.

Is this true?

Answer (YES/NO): NO